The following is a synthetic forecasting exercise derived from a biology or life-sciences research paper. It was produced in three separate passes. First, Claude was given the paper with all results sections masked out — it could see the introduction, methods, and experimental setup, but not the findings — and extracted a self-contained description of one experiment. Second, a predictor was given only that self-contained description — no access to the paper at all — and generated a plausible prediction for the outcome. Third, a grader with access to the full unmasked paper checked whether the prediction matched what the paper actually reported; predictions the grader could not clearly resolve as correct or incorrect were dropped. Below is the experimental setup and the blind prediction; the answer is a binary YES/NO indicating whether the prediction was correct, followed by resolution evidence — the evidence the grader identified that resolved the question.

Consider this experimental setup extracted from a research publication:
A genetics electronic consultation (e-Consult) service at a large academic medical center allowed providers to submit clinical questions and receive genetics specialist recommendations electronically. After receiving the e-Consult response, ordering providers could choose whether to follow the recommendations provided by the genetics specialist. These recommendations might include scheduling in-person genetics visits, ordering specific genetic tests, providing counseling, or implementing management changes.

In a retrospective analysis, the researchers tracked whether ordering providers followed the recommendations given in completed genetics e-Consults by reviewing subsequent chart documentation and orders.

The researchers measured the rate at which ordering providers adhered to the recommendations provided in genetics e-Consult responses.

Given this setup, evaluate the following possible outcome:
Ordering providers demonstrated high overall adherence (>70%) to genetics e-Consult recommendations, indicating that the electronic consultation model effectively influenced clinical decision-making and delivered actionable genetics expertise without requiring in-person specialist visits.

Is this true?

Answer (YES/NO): YES